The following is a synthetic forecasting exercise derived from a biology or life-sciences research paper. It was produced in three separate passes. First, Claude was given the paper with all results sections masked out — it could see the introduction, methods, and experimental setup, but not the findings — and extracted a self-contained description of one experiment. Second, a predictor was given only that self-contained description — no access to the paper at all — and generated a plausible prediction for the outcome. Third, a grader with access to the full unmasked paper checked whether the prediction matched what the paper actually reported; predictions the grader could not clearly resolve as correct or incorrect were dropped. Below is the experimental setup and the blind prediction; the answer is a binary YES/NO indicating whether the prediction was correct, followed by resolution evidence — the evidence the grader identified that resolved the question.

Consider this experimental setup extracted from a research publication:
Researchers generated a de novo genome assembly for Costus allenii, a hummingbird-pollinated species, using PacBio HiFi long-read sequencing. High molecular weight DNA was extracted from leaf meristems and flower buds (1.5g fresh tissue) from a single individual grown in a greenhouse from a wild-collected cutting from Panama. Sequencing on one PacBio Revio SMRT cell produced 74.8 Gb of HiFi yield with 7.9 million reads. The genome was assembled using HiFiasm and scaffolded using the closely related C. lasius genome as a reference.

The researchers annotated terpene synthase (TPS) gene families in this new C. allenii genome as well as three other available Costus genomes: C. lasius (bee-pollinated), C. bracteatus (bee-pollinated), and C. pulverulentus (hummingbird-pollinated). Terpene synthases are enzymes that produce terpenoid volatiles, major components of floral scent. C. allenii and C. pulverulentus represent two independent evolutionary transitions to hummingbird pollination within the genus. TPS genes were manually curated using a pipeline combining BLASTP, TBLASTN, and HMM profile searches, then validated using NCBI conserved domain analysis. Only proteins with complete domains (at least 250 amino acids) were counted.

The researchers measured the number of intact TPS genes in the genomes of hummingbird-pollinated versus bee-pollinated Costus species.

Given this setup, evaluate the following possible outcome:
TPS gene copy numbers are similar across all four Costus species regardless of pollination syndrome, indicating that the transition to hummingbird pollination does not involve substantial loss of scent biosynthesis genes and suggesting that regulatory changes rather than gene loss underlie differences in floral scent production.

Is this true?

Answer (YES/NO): NO